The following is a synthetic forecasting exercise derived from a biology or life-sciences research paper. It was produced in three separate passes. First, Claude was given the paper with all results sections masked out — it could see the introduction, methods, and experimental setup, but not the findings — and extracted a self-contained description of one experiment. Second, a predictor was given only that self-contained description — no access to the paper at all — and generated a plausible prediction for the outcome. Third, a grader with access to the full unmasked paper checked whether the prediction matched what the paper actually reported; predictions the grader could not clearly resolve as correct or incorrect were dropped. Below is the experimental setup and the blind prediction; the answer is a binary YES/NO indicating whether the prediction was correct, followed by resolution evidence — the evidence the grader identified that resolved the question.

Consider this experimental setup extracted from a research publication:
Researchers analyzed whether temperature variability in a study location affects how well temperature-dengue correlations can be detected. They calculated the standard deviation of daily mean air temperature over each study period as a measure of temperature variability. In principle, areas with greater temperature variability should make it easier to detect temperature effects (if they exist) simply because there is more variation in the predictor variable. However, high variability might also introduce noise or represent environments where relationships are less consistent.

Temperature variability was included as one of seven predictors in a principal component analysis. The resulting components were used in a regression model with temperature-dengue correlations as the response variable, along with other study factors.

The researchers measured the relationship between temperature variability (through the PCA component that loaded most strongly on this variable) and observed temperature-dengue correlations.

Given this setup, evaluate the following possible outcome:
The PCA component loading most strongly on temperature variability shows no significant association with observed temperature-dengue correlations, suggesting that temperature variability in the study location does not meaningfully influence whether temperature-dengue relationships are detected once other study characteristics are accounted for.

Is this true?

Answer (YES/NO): NO